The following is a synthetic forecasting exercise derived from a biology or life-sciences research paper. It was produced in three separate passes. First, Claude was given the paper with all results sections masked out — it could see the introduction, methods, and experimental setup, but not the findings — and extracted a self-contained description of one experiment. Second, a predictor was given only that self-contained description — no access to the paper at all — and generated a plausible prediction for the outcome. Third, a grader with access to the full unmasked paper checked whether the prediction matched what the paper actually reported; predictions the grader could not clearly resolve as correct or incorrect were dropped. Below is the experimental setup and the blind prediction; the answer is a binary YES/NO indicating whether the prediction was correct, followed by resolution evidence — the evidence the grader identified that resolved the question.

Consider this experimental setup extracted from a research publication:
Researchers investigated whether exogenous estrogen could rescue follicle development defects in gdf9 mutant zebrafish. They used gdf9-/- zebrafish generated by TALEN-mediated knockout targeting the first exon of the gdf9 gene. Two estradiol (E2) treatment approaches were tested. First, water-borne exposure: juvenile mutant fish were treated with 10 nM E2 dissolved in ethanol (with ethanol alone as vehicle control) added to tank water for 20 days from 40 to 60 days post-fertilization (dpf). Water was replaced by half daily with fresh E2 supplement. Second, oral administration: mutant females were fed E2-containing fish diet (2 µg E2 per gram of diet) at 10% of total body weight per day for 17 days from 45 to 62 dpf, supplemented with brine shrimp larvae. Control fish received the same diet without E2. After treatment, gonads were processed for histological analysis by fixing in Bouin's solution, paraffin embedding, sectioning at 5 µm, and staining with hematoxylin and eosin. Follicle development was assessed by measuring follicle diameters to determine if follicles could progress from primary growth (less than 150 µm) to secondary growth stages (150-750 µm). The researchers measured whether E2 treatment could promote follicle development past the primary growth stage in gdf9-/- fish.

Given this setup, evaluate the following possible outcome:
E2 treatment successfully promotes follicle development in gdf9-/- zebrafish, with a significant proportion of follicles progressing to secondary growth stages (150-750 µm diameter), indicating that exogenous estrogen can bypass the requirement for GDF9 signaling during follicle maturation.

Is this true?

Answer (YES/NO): NO